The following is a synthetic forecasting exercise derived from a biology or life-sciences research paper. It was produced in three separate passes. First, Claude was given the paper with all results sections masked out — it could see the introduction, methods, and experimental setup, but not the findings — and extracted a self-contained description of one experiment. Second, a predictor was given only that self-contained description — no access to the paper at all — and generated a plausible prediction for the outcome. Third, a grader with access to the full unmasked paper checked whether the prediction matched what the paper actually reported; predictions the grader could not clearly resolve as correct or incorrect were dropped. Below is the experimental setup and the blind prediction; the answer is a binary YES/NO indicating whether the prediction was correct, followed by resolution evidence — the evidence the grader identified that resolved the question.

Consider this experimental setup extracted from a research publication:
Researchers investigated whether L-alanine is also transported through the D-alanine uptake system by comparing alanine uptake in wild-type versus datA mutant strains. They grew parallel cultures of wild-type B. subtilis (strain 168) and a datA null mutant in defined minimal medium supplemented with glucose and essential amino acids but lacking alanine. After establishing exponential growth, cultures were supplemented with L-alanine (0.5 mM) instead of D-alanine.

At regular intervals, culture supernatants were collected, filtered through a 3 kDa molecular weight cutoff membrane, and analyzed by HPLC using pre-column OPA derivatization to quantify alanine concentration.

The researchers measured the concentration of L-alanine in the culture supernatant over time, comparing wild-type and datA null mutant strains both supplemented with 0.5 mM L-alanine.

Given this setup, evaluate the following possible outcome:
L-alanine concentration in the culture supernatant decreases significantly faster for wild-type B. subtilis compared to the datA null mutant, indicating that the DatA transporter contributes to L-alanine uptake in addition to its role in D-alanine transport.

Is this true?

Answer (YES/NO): YES